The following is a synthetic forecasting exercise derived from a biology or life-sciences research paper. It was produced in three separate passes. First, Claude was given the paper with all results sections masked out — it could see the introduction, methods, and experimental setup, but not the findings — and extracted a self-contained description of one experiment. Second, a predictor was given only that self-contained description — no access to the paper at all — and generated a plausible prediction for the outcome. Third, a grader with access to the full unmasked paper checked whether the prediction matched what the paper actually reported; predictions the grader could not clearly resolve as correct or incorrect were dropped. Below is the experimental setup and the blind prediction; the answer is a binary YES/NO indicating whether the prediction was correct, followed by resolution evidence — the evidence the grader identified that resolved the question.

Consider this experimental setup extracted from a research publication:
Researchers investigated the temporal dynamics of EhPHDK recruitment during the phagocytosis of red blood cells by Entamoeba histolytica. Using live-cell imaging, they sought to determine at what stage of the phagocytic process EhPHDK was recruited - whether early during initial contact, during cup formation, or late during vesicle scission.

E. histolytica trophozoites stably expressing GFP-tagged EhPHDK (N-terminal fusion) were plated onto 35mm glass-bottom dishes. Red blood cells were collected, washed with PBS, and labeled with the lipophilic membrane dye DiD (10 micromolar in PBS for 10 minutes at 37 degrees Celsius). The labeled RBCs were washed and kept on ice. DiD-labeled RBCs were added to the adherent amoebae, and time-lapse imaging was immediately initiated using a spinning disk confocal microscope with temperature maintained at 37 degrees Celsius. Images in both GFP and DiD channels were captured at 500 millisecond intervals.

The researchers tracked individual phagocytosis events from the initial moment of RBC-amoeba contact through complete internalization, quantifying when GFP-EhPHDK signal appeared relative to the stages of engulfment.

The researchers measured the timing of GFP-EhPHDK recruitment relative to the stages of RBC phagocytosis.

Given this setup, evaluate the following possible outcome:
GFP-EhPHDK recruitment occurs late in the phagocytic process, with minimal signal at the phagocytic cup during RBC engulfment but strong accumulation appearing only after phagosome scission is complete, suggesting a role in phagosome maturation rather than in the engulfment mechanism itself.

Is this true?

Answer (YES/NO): NO